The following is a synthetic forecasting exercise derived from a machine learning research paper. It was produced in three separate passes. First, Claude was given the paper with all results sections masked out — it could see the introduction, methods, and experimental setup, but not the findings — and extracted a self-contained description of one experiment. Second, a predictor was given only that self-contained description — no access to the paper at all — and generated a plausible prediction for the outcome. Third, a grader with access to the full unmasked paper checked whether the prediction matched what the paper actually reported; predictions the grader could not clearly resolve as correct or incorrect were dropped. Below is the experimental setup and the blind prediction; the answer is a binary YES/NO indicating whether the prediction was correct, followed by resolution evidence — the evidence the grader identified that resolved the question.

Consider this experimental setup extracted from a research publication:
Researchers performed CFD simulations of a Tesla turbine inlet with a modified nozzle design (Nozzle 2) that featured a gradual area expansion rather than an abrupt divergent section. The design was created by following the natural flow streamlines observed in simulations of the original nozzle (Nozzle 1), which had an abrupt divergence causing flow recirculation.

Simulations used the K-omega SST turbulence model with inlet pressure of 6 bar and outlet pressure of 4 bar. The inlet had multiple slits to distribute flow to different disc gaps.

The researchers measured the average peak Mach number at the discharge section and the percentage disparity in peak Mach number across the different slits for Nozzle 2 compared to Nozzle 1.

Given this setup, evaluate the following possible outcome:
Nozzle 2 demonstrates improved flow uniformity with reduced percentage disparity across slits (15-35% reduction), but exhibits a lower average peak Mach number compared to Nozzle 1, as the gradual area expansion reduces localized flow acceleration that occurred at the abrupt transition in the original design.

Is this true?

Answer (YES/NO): NO